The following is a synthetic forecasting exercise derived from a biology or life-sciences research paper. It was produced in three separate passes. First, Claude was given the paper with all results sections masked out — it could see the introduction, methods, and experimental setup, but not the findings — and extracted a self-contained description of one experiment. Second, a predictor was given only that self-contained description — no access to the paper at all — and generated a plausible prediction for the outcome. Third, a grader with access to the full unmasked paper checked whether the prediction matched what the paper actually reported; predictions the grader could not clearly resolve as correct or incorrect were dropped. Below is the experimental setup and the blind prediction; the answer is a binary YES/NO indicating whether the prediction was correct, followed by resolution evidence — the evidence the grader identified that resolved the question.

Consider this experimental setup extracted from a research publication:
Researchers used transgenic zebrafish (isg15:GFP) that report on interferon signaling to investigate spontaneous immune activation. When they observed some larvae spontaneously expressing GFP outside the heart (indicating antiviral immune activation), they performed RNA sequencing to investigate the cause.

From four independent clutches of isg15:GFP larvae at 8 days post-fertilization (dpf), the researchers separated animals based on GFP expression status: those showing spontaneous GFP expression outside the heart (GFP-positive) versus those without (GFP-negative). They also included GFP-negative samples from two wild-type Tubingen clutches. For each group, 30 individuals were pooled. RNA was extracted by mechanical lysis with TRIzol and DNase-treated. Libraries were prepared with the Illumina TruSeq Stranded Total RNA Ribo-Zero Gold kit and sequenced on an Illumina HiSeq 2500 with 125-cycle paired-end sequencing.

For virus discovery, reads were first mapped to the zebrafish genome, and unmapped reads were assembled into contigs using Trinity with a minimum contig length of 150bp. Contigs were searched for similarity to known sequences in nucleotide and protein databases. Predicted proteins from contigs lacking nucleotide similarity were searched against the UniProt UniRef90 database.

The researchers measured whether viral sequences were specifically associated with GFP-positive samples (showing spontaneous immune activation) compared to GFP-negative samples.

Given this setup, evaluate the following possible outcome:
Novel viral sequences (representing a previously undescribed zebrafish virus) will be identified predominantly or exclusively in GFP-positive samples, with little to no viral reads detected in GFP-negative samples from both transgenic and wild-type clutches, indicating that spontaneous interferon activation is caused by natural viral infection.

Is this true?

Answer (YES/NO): YES